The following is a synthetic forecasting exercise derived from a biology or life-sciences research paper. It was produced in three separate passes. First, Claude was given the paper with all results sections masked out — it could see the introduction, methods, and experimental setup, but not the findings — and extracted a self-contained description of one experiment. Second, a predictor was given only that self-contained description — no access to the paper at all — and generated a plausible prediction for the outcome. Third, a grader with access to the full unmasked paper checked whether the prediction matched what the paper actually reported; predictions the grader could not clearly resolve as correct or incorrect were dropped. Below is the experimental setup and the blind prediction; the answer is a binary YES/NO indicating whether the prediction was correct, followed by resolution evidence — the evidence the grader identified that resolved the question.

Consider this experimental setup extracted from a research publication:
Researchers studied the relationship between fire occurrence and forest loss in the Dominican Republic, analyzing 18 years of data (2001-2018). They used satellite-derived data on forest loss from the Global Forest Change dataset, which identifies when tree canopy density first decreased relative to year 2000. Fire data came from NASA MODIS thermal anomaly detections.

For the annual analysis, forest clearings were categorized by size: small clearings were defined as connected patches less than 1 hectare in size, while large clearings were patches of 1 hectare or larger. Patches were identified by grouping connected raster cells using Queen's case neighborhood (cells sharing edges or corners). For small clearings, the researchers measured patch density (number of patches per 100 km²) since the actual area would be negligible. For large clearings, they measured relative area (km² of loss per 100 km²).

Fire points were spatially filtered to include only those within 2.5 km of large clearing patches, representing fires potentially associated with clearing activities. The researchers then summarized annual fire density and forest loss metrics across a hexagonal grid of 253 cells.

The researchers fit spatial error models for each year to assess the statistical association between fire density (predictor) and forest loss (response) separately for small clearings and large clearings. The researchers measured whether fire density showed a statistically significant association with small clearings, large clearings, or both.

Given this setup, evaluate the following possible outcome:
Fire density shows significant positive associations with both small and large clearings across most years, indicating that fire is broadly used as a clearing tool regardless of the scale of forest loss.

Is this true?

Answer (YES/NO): YES